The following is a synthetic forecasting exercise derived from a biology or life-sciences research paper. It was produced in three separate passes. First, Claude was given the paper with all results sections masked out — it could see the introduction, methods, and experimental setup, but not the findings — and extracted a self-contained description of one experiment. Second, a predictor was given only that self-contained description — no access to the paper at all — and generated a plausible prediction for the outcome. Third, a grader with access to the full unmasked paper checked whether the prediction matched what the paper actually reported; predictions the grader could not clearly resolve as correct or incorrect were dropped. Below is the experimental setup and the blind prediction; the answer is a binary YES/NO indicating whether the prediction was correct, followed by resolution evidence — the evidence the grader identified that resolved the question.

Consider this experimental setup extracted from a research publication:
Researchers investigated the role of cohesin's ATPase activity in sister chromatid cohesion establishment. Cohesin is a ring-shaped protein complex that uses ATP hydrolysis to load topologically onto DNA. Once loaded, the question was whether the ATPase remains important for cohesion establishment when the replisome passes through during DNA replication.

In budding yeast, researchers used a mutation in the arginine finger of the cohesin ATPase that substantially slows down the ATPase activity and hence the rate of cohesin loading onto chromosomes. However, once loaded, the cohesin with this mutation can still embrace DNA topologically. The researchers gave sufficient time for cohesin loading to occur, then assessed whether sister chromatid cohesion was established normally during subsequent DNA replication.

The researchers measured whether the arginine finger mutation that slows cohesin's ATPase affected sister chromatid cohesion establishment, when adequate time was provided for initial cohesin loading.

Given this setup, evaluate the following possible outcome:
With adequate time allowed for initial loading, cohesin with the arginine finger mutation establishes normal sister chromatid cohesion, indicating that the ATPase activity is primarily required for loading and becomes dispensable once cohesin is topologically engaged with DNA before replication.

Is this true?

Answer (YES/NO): YES